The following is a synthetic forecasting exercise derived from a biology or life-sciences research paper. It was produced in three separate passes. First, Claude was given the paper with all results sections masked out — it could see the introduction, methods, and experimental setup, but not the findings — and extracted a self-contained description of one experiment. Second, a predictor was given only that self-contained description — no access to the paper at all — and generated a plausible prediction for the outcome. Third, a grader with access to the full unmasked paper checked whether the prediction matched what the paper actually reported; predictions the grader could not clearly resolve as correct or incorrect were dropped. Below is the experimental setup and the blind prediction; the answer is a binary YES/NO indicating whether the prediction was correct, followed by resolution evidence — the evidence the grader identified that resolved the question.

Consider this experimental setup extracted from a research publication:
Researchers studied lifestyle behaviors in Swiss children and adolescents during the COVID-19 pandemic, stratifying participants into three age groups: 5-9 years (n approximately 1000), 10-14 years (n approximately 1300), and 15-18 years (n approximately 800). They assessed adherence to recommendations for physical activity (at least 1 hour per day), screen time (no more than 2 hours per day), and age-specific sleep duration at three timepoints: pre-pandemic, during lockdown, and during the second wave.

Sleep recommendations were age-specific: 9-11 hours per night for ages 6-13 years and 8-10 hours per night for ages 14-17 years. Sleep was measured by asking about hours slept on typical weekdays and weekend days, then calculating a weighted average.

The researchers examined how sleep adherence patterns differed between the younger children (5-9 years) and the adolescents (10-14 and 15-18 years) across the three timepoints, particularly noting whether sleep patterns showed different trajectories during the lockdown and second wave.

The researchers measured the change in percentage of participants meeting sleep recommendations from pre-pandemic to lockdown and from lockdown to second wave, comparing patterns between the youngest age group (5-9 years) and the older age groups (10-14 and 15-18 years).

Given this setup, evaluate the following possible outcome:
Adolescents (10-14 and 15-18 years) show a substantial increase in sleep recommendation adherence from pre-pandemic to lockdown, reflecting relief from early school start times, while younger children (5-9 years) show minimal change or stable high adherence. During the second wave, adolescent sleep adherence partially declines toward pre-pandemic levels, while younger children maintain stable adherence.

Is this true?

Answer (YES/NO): NO